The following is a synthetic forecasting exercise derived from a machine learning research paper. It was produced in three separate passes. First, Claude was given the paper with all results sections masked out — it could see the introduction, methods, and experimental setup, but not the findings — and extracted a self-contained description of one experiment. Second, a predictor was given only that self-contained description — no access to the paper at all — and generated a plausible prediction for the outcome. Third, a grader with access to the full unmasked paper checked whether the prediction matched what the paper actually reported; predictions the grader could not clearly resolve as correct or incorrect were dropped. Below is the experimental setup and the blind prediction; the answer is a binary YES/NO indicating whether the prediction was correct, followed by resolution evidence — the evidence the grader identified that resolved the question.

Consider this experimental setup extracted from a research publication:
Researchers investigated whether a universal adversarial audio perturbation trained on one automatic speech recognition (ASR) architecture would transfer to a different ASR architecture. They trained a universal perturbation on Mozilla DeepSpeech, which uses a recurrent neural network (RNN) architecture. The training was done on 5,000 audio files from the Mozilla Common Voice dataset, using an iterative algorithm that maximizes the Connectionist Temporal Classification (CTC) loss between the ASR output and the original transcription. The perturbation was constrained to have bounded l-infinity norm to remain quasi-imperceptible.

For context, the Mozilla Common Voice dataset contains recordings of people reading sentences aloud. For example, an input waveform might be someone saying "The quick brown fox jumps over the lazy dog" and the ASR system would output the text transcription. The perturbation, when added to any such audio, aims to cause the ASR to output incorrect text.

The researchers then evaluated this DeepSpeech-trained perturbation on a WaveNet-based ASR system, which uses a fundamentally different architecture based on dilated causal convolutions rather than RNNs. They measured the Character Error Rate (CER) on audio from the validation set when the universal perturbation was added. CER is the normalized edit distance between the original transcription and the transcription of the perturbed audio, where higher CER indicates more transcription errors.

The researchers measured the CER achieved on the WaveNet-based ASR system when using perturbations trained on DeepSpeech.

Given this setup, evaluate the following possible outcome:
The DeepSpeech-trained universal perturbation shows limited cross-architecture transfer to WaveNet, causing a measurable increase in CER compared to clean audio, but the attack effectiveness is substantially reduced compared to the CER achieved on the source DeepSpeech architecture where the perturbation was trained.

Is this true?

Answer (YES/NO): YES